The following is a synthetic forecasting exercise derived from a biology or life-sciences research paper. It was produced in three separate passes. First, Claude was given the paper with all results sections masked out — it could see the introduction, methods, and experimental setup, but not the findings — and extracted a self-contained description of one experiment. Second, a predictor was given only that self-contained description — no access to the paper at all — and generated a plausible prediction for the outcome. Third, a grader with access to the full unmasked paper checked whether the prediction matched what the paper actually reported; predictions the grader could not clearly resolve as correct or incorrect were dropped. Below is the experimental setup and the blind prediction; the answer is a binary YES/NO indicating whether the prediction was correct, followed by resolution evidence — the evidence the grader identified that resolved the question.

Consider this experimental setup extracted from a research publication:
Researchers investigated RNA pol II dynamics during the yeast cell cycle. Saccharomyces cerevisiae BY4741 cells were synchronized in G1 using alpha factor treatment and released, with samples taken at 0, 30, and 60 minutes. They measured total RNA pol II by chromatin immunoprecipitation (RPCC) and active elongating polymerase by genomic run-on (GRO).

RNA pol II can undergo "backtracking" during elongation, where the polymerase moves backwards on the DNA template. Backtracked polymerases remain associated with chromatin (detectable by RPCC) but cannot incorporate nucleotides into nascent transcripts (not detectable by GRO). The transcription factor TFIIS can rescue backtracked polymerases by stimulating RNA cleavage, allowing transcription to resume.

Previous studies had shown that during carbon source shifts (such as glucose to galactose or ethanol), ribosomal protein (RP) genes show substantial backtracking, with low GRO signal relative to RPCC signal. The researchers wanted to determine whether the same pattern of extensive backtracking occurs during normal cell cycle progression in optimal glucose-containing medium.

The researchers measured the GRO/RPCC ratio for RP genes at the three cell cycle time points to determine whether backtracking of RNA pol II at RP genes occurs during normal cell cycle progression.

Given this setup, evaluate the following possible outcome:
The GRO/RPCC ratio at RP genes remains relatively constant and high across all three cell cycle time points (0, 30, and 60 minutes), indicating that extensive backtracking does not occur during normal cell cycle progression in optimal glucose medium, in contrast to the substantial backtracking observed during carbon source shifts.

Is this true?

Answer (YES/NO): YES